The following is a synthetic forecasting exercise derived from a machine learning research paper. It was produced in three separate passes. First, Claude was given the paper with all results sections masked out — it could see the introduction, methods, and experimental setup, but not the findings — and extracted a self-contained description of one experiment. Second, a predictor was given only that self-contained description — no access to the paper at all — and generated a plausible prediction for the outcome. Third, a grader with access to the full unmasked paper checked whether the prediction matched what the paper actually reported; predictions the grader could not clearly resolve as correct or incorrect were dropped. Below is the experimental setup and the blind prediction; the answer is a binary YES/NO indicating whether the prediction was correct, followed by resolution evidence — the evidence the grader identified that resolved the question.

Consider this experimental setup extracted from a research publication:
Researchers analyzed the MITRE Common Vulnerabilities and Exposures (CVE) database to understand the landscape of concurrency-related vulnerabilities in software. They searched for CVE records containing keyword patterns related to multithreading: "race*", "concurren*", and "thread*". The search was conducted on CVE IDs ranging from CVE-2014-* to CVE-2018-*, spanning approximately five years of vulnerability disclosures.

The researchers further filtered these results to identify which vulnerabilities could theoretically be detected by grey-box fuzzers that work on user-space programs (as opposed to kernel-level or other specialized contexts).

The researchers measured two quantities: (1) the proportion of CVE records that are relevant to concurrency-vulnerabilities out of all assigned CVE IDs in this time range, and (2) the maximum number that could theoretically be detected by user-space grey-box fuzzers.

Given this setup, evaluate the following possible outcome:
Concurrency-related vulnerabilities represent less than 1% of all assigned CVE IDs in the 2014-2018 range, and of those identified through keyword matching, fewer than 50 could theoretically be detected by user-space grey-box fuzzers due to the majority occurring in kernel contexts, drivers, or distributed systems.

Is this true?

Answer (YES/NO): YES